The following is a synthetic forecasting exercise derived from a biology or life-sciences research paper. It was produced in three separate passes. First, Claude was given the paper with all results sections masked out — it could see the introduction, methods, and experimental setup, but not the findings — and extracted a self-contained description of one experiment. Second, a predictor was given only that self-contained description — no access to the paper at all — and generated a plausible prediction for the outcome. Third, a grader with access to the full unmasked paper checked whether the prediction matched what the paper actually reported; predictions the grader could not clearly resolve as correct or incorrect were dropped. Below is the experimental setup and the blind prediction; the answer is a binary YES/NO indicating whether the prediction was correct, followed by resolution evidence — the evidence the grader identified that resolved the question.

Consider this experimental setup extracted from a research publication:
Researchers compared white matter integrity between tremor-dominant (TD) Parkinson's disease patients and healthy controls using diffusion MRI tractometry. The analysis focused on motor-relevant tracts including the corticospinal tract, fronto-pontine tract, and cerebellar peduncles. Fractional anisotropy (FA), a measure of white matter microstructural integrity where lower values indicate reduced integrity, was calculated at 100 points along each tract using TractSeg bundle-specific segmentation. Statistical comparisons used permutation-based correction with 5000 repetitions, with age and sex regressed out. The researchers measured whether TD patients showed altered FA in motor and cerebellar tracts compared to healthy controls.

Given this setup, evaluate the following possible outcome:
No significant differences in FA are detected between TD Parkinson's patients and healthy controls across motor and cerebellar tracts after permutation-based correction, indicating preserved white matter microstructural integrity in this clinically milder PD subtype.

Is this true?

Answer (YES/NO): YES